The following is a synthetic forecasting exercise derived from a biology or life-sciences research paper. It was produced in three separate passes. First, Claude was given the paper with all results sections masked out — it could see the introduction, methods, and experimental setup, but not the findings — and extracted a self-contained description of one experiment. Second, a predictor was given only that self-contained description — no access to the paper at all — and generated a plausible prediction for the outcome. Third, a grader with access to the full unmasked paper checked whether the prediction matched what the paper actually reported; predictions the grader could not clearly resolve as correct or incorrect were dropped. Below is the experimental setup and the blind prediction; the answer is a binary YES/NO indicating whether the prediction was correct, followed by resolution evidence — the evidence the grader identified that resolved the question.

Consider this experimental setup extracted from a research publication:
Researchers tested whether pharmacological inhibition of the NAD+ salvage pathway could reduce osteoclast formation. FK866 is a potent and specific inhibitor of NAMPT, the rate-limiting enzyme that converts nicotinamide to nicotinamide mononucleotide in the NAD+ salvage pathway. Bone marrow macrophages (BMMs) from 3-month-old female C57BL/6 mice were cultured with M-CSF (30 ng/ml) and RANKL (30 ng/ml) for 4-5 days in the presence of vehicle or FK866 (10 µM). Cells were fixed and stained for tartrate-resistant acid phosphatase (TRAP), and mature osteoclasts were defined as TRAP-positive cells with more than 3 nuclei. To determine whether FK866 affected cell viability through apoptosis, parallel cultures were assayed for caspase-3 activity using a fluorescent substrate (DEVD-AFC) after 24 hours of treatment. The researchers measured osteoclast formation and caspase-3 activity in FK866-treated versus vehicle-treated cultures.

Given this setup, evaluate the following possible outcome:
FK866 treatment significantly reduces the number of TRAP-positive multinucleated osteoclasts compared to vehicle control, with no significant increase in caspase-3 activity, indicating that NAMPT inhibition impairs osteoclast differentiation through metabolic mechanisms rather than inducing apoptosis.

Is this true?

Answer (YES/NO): NO